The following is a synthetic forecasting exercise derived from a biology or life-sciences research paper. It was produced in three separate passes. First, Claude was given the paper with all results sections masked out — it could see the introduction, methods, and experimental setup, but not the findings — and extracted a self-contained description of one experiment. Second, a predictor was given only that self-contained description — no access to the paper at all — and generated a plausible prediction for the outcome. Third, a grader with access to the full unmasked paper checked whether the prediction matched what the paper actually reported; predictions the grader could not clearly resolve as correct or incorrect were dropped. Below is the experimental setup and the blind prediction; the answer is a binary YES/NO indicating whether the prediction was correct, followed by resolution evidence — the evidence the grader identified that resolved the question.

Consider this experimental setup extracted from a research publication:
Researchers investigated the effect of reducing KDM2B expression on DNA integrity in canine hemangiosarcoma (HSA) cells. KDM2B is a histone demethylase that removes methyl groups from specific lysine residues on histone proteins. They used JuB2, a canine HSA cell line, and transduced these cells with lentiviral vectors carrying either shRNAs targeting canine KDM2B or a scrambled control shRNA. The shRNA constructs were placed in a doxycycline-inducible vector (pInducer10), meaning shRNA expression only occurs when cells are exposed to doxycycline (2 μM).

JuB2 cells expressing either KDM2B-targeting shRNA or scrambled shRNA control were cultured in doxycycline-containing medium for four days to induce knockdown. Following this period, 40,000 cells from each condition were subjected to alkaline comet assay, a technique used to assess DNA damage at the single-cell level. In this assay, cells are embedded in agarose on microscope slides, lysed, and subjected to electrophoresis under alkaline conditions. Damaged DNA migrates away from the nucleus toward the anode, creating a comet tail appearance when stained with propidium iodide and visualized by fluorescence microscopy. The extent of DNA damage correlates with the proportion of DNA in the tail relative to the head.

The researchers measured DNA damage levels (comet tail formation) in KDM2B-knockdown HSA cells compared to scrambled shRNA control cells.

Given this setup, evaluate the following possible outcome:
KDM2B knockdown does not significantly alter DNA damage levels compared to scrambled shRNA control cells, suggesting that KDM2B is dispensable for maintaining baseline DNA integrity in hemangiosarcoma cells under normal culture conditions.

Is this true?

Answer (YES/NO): NO